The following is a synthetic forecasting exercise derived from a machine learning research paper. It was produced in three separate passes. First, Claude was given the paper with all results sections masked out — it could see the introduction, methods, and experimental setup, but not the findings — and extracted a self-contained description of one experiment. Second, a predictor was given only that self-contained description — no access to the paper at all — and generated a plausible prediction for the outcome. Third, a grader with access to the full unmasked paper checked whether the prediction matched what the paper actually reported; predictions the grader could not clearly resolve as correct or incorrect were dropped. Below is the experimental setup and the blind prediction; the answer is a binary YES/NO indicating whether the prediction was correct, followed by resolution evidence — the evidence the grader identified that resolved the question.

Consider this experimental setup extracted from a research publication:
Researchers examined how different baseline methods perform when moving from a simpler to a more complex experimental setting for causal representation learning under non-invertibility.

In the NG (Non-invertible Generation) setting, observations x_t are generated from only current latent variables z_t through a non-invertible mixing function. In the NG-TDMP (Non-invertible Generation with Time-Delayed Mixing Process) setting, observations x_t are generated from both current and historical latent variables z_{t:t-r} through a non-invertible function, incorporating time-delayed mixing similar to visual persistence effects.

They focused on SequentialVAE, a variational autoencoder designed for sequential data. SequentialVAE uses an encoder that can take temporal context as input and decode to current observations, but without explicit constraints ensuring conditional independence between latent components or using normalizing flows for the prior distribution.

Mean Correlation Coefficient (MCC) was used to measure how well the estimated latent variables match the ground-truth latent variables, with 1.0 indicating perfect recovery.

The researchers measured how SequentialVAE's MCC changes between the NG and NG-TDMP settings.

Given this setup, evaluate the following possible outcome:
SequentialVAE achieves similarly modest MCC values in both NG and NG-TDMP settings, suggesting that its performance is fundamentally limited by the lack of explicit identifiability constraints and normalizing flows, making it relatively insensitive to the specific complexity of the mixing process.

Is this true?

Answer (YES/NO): NO